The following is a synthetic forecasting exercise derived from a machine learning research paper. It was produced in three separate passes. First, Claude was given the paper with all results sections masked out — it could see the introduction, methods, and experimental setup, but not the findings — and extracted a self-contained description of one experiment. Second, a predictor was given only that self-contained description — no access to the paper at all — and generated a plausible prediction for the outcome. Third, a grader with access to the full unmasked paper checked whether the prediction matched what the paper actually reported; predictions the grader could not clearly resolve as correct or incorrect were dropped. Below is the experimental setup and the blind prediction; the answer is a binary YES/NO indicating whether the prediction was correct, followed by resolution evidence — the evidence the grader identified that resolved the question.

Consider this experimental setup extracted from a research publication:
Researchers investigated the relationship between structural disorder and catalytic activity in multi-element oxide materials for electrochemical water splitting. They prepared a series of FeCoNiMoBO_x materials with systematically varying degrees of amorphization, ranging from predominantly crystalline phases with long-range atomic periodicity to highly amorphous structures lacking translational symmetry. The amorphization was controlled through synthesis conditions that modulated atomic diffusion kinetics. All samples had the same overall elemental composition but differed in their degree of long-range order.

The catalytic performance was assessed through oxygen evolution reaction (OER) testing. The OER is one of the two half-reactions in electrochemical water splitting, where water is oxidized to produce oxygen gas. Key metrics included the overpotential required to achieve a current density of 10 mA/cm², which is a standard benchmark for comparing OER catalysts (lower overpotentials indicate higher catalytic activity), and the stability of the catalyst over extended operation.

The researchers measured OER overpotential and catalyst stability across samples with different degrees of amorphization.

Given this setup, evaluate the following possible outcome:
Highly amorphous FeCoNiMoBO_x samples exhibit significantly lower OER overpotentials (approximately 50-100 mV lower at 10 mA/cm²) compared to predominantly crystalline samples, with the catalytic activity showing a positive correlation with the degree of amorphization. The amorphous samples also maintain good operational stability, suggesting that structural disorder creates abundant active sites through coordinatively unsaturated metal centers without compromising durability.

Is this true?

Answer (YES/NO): NO